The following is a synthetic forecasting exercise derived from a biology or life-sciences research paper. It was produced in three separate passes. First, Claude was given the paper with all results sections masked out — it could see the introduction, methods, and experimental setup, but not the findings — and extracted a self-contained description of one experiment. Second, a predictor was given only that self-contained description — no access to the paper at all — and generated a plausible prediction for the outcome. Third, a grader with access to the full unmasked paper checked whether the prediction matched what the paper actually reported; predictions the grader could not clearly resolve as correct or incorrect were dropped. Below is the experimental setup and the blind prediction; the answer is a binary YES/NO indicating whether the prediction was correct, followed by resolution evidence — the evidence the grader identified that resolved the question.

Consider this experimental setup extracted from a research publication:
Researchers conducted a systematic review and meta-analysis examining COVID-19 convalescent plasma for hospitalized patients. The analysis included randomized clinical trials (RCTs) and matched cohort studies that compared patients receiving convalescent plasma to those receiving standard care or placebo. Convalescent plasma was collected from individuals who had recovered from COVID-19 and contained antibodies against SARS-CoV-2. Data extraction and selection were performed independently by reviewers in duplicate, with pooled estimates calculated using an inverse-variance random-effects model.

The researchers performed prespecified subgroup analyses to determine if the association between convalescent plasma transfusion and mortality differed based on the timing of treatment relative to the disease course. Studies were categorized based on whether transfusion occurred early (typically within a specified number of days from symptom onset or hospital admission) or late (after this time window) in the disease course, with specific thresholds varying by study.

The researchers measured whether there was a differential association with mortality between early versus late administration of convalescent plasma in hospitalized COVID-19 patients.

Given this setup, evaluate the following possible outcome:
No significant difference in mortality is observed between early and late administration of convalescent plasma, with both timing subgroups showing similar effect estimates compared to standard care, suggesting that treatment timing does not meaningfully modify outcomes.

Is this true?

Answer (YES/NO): NO